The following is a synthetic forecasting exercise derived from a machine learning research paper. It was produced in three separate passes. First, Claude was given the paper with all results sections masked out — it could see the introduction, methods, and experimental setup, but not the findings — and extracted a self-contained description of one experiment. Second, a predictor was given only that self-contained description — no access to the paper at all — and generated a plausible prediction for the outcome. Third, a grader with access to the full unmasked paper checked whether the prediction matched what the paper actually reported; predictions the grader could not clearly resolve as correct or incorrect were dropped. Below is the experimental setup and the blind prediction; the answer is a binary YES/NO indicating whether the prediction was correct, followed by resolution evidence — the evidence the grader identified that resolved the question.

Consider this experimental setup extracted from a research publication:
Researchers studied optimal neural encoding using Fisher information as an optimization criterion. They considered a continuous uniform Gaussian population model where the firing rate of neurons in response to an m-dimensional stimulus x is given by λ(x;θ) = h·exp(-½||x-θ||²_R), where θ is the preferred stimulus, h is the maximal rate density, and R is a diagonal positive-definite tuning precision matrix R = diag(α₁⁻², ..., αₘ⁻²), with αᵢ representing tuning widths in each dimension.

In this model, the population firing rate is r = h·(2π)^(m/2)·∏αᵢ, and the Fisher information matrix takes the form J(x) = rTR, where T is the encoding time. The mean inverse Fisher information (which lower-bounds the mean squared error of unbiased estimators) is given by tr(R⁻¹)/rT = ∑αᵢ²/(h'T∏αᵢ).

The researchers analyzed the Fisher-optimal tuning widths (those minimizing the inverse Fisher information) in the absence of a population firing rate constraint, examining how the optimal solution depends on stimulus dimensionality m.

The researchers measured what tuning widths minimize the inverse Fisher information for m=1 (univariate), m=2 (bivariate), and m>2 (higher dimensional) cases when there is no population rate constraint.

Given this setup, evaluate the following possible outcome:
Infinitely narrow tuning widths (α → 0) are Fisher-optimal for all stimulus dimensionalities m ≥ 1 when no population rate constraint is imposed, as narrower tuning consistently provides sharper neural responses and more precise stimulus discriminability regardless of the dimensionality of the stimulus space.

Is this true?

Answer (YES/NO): NO